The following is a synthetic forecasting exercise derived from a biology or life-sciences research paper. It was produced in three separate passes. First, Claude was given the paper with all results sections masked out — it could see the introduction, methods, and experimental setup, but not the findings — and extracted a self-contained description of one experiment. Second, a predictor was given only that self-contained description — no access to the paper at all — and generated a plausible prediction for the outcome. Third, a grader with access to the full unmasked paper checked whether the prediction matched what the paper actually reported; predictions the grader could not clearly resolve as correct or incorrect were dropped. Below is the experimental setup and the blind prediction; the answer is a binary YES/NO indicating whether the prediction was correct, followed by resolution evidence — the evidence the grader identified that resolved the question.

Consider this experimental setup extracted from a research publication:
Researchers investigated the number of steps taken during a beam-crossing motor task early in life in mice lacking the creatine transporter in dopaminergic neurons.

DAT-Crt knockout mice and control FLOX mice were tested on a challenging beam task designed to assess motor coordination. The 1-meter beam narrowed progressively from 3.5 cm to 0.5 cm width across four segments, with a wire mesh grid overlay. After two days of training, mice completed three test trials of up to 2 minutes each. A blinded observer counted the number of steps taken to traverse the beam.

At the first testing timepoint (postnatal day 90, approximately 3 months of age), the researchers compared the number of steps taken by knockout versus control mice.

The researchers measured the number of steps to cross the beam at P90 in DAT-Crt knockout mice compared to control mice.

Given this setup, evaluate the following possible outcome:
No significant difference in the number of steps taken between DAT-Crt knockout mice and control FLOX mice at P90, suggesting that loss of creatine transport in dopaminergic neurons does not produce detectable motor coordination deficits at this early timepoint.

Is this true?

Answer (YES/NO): NO